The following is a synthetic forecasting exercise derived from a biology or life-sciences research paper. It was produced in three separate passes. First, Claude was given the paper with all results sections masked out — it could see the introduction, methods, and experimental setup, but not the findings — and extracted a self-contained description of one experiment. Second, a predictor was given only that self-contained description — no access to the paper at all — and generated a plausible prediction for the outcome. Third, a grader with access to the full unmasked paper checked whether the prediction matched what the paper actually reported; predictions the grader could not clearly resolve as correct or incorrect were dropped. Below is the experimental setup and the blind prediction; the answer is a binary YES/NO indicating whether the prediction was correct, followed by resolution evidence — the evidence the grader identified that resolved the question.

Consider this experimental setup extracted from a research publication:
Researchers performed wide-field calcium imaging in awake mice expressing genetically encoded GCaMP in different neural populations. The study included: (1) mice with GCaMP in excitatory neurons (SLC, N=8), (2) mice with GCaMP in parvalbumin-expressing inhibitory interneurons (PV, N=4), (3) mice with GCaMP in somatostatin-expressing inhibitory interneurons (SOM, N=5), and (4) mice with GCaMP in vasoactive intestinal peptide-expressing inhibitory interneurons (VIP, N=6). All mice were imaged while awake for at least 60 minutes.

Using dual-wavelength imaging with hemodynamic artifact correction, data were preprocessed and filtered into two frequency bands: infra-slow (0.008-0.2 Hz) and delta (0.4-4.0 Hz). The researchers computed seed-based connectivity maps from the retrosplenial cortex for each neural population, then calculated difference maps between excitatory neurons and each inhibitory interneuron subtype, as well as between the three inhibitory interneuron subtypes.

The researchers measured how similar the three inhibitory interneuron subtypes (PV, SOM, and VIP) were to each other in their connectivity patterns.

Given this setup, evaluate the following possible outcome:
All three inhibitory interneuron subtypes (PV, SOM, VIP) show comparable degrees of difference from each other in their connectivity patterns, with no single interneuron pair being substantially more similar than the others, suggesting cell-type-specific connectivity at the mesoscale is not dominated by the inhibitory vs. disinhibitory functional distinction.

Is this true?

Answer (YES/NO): NO